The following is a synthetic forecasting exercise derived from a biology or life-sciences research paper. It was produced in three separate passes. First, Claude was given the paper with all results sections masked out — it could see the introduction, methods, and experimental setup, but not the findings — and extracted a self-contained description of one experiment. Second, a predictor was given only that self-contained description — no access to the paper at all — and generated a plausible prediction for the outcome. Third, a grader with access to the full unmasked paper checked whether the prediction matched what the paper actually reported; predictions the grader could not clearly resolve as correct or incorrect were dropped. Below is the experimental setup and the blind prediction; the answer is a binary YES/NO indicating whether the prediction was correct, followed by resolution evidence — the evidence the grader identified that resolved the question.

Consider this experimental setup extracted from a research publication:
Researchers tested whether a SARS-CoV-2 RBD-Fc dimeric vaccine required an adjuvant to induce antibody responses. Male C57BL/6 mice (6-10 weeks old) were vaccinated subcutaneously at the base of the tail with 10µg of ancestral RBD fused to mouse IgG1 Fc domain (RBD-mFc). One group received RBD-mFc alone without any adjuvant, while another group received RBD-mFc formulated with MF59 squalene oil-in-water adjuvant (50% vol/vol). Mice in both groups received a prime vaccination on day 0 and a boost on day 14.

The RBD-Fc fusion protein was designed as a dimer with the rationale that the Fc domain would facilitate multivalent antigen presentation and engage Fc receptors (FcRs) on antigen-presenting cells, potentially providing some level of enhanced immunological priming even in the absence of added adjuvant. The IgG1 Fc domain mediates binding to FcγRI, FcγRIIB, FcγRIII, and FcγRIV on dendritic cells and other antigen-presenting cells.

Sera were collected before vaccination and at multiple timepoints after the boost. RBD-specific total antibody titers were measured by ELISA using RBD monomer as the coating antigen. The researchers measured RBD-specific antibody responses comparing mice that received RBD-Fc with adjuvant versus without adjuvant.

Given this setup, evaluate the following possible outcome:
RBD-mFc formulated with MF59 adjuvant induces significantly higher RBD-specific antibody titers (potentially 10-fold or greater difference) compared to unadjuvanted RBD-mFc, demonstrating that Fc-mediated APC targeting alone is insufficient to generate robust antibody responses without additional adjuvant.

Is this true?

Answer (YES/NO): YES